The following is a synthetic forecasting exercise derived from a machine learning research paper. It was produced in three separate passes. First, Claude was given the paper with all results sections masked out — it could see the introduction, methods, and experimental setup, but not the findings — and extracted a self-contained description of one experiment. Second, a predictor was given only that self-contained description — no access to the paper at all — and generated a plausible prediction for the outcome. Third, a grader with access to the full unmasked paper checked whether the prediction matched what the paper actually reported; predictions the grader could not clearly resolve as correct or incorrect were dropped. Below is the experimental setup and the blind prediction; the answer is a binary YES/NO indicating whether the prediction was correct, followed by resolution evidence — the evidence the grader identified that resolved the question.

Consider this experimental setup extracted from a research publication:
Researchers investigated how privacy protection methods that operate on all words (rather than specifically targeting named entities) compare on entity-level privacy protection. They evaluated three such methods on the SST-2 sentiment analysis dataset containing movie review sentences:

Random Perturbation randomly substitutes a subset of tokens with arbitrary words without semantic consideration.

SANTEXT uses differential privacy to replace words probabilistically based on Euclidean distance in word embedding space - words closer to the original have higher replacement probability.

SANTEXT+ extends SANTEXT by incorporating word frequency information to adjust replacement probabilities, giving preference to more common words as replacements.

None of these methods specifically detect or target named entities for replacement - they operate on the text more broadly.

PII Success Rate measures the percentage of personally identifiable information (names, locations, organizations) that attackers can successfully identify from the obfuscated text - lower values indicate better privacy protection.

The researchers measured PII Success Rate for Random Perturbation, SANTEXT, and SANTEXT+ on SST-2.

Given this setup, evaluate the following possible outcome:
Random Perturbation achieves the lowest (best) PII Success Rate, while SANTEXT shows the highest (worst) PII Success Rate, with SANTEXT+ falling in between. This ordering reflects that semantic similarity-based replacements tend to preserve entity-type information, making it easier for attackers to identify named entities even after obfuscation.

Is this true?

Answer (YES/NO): NO